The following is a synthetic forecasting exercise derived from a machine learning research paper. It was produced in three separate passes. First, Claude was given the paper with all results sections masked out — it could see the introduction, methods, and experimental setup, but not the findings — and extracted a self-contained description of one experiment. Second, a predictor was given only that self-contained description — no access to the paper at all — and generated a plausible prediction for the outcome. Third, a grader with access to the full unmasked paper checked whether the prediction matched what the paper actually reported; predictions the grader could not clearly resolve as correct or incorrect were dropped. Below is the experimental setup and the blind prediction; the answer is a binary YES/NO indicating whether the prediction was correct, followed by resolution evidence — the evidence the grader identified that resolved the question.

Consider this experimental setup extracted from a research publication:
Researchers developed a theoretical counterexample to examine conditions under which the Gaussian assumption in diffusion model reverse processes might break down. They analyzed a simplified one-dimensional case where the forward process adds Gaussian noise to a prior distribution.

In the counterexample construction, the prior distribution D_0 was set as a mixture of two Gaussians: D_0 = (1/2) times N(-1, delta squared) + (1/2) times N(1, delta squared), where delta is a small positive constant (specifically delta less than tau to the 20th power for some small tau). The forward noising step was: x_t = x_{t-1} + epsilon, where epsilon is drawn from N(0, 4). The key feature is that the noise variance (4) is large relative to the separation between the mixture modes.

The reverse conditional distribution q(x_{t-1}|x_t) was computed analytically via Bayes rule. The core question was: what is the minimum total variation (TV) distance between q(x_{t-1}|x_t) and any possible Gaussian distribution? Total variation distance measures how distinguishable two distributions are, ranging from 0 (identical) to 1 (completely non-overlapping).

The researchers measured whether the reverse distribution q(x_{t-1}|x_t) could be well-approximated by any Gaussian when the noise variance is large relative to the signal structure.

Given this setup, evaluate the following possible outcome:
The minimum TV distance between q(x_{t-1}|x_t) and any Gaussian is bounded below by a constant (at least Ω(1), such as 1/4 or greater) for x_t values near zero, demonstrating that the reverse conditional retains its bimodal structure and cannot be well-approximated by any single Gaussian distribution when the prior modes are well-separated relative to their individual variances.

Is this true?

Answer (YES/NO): NO